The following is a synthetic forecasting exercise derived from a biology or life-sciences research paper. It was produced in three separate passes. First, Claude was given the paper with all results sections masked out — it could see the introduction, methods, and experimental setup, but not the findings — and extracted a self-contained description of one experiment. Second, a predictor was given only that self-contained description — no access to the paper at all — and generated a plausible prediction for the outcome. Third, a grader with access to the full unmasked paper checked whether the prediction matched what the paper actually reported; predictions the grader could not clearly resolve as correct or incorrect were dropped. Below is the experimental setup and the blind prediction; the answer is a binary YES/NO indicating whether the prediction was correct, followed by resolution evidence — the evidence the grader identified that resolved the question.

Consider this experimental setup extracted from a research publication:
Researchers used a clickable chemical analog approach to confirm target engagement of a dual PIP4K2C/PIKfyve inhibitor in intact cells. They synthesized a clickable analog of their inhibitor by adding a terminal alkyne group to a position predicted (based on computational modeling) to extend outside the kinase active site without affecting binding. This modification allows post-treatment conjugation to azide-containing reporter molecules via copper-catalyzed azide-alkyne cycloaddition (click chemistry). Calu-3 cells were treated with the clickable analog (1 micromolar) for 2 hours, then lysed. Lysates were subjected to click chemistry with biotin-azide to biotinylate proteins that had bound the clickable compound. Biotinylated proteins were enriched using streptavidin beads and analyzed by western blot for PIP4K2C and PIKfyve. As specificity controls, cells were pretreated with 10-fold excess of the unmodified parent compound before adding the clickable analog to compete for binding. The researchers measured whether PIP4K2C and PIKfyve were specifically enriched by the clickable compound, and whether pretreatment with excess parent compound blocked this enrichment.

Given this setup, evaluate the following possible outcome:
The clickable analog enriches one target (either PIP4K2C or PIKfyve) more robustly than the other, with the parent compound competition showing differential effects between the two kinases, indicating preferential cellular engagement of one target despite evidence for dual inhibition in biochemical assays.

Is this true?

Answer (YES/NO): NO